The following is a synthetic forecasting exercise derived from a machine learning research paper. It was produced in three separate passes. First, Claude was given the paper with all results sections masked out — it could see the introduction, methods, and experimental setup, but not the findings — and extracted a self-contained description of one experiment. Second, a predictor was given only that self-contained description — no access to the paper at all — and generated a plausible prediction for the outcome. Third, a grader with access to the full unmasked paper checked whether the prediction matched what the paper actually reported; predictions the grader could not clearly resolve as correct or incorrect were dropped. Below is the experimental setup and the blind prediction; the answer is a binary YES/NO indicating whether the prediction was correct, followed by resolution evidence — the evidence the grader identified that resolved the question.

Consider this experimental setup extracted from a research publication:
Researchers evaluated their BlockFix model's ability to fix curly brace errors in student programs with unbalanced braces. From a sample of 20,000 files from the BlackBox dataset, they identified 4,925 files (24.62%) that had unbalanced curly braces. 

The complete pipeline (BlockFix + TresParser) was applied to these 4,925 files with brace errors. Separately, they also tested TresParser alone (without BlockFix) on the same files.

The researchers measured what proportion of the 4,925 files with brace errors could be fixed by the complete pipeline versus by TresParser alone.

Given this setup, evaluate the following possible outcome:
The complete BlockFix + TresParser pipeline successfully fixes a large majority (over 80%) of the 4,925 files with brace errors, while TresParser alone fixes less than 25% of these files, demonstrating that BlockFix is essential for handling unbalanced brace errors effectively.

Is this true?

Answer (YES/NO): NO